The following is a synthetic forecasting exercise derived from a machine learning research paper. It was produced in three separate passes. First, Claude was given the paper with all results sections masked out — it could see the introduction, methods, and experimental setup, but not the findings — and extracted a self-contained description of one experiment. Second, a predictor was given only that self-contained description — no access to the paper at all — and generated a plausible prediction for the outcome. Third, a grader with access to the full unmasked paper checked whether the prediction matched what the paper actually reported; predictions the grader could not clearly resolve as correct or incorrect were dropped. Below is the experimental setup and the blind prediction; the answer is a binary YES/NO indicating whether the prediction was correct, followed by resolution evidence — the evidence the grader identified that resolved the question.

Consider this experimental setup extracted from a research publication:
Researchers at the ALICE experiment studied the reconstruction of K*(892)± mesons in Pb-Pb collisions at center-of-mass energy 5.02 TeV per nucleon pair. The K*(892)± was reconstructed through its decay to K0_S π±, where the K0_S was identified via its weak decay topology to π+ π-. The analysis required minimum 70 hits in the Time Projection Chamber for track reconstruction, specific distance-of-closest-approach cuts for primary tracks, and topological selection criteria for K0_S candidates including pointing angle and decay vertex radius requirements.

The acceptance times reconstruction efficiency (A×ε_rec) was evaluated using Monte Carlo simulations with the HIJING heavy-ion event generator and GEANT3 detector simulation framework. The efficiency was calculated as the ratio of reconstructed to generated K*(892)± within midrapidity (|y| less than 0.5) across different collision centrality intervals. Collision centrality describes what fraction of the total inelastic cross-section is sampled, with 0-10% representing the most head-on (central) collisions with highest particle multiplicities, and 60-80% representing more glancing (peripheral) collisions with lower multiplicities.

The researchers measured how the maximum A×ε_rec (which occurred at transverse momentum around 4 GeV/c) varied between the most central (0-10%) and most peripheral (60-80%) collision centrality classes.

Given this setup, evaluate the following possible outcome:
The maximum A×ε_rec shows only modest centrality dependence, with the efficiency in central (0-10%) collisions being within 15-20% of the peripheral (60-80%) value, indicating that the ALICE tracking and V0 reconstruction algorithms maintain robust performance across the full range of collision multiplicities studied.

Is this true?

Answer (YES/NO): NO